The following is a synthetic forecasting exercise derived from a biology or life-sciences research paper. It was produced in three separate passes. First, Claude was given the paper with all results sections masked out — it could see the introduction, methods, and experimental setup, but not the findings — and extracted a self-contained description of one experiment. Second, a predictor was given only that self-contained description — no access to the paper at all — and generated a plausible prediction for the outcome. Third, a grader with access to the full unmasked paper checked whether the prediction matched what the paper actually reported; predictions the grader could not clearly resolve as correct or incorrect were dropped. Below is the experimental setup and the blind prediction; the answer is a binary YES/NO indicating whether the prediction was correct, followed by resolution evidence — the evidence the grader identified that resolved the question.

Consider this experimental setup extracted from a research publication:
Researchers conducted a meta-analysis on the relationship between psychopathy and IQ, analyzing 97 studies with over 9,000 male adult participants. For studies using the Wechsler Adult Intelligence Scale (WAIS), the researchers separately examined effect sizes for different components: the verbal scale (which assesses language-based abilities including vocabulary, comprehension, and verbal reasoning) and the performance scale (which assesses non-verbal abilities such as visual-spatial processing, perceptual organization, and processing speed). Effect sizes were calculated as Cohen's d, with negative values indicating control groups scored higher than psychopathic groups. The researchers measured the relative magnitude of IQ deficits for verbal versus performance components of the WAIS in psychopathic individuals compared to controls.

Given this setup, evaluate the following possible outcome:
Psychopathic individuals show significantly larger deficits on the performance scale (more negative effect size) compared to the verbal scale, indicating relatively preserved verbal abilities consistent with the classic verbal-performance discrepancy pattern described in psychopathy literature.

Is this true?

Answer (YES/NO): NO